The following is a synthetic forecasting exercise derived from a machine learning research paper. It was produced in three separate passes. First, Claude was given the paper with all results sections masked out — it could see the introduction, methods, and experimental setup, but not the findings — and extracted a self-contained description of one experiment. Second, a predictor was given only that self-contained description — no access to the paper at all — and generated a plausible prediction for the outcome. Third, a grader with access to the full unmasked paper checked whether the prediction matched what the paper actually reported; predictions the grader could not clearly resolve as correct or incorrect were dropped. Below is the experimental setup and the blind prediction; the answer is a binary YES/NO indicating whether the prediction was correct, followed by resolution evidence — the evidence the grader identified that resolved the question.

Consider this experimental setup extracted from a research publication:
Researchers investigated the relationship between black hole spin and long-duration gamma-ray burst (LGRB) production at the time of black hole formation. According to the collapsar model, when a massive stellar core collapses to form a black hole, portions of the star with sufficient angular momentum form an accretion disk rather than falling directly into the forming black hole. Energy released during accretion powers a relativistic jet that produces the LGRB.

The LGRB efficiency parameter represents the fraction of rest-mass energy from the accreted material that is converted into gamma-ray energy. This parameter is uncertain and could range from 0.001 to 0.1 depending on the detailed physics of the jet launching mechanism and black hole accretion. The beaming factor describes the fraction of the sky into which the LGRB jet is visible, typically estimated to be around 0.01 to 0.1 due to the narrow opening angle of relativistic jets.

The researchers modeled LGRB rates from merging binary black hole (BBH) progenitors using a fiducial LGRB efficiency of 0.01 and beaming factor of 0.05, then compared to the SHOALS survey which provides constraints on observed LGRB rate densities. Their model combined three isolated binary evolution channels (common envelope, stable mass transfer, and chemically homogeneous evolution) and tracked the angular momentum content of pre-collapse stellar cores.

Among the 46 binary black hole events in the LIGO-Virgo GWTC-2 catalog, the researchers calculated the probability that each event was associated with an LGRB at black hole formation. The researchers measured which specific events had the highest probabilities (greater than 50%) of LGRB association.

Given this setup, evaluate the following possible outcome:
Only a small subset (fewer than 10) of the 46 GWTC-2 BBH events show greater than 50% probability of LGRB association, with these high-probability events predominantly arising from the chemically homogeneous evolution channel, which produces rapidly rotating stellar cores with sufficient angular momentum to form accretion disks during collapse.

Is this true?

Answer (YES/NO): NO